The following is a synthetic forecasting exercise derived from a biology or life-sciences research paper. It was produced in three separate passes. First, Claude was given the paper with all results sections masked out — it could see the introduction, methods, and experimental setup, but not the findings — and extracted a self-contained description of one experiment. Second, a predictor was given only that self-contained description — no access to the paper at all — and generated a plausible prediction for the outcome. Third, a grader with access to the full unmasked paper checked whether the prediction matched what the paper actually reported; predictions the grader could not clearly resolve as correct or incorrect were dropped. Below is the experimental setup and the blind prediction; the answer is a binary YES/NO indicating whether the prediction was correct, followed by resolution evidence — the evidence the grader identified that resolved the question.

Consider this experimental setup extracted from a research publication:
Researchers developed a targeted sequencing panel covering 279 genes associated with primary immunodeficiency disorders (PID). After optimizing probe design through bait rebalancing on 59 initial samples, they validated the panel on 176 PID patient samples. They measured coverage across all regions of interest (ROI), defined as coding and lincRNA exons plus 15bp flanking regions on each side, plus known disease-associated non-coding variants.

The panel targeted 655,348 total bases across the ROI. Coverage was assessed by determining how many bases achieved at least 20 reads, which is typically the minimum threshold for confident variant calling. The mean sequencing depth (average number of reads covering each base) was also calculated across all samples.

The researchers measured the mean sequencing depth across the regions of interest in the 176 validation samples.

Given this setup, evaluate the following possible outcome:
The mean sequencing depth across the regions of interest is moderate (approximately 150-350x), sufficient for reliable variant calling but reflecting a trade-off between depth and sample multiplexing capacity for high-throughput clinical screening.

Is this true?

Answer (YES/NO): YES